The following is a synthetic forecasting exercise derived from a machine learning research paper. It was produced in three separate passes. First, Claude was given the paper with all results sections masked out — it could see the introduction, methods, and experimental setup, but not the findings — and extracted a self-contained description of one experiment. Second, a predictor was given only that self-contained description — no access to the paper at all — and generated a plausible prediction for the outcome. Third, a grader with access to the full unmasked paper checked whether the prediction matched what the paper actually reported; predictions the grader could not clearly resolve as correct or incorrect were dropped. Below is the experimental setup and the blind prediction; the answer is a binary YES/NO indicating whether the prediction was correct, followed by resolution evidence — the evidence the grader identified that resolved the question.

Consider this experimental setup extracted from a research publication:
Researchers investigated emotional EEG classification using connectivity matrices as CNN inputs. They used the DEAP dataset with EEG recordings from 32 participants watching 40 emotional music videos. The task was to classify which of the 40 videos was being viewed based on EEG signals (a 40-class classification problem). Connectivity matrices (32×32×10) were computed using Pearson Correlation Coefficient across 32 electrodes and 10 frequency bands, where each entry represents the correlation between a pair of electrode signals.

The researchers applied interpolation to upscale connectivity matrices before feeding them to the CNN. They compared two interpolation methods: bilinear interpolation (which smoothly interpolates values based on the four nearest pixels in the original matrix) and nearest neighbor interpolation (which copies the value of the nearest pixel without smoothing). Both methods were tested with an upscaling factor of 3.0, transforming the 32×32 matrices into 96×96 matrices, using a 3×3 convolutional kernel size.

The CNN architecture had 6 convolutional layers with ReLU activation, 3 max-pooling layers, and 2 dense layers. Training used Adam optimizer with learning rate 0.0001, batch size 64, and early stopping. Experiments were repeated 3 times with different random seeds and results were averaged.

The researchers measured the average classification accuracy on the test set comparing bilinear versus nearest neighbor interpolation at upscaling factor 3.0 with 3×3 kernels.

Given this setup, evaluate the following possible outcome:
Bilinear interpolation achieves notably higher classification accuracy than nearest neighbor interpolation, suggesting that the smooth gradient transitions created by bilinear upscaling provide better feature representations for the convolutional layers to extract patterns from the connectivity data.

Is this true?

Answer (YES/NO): NO